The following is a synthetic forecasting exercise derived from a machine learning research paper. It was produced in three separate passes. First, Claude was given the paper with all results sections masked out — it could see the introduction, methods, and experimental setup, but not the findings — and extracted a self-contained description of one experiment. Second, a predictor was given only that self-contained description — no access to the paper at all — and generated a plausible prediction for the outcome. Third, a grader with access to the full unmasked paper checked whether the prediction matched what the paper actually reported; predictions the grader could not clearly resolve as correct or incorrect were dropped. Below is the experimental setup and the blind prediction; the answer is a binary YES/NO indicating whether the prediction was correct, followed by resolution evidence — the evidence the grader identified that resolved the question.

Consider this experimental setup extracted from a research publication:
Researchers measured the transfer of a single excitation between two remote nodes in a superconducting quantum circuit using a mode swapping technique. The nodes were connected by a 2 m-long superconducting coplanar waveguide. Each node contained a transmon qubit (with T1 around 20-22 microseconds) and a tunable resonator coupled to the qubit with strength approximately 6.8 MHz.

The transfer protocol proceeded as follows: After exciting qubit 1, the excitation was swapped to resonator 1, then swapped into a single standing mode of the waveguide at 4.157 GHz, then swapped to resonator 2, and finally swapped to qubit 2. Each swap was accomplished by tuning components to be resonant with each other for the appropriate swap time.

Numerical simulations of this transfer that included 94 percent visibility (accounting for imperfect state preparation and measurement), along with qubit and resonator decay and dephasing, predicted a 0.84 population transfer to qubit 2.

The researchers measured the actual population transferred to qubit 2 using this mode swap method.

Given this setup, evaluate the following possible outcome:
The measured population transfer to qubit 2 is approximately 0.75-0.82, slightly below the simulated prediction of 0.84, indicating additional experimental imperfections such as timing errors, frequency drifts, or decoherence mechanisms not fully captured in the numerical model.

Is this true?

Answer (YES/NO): YES